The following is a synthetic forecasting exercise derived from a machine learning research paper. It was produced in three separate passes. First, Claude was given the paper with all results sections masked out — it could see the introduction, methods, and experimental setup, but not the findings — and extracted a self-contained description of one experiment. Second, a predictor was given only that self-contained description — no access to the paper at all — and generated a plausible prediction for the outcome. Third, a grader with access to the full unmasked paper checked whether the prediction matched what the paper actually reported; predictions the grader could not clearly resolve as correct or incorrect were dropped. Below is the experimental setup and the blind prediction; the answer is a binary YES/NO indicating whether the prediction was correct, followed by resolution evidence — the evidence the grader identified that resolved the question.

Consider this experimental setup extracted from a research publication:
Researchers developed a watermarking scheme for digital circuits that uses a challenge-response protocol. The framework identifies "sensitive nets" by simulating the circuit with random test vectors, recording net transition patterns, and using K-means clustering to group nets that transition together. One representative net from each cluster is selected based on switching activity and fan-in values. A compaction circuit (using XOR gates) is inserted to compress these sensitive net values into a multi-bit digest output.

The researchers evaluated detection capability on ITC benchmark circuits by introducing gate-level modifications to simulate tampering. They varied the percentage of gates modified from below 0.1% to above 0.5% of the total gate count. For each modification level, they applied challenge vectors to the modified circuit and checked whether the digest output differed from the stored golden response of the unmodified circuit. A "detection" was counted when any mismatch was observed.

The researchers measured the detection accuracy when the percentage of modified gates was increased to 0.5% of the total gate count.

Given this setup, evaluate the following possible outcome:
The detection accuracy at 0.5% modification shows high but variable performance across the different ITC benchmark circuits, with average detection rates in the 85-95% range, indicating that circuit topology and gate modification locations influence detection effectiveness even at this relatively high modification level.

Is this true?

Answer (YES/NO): NO